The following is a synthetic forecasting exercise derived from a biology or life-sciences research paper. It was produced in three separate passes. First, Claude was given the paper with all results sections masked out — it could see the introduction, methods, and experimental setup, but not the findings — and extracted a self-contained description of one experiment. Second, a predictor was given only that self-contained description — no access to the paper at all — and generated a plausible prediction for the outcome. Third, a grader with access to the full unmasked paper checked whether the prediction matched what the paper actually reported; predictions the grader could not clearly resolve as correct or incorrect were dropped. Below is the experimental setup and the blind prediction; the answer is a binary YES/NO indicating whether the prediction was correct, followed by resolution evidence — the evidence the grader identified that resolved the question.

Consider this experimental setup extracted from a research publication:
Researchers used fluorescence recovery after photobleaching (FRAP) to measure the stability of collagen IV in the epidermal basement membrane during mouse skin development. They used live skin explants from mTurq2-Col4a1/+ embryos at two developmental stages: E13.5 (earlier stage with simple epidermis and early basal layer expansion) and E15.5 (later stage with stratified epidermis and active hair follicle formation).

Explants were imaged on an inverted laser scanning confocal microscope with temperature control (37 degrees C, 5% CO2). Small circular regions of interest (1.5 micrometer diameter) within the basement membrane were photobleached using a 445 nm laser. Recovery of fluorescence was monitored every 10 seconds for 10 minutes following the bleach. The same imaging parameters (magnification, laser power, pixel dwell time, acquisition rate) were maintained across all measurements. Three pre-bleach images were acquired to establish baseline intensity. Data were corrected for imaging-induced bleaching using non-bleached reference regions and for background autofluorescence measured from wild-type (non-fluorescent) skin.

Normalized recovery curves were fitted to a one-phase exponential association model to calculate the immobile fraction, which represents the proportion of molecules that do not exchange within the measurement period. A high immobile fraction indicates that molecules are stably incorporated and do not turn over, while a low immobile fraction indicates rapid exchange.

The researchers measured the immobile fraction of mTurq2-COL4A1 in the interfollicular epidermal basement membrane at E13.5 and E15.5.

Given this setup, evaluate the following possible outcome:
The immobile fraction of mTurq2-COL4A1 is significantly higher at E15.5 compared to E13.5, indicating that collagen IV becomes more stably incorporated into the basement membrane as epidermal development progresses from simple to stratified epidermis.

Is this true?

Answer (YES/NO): NO